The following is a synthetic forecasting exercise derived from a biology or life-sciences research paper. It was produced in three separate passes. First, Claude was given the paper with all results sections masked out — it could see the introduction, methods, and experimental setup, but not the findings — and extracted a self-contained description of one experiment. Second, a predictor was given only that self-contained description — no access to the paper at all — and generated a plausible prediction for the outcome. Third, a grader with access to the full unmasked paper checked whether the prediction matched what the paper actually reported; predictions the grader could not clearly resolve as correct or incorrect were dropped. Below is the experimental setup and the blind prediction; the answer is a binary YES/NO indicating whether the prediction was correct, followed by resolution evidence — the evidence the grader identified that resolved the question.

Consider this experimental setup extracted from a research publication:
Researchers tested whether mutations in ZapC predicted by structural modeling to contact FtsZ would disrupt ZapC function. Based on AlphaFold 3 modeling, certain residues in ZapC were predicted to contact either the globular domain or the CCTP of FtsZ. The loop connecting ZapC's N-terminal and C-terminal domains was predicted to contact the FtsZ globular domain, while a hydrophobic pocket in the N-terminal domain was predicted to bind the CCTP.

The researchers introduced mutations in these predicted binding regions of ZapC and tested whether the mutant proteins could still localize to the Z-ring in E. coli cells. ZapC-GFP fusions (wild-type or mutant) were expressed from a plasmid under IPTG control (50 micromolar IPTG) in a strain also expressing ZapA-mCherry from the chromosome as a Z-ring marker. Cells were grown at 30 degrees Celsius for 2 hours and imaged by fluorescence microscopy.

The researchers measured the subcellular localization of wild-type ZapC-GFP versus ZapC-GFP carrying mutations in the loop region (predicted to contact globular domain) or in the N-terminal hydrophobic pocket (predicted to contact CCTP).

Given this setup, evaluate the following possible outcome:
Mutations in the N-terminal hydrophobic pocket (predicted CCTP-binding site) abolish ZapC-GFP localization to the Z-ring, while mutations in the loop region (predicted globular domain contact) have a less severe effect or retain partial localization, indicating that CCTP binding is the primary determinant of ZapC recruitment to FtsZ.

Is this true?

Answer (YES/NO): NO